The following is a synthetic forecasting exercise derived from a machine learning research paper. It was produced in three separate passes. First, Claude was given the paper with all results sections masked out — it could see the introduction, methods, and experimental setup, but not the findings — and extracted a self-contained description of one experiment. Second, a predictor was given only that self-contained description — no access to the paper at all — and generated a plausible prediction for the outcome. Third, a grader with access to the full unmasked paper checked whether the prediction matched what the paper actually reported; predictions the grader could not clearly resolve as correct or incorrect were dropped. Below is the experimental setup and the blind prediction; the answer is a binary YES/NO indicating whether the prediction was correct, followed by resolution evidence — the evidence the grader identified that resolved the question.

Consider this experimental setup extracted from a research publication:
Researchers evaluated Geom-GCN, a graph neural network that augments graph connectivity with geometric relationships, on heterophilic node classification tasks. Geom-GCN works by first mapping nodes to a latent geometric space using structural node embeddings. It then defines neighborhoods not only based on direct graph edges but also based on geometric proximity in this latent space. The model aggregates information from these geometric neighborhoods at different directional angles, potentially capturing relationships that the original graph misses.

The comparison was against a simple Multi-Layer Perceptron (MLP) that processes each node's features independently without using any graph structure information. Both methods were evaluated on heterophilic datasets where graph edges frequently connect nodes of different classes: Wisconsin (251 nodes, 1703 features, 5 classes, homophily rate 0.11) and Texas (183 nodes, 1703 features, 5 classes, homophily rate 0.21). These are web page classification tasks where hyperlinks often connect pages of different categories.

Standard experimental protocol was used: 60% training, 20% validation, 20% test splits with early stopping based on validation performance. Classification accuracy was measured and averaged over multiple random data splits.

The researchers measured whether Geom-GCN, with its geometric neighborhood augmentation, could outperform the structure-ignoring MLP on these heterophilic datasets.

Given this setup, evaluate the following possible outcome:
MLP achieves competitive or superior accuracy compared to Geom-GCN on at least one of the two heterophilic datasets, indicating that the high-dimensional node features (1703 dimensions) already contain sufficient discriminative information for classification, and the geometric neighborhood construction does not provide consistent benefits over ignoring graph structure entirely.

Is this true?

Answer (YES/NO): YES